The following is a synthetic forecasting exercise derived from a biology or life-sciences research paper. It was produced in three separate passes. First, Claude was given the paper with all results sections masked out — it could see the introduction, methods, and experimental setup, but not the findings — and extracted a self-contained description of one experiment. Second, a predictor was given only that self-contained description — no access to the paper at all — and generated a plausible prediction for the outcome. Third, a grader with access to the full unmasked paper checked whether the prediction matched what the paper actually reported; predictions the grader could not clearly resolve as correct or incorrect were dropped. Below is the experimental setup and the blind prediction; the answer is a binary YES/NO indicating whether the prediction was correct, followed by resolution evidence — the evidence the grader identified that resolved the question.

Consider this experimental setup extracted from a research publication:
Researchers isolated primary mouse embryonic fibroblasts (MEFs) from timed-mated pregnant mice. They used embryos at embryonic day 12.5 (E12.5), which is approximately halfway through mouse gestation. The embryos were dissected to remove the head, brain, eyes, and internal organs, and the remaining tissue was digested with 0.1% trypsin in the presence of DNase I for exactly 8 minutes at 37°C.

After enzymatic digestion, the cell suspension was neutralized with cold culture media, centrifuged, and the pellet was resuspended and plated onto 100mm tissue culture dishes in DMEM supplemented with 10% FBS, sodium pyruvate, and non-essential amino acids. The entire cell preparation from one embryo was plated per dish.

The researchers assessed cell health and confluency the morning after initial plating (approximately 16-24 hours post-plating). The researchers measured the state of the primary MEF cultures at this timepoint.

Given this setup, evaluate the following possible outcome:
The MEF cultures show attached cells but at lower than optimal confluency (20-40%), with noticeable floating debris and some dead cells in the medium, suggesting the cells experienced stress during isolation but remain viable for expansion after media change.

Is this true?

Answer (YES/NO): YES